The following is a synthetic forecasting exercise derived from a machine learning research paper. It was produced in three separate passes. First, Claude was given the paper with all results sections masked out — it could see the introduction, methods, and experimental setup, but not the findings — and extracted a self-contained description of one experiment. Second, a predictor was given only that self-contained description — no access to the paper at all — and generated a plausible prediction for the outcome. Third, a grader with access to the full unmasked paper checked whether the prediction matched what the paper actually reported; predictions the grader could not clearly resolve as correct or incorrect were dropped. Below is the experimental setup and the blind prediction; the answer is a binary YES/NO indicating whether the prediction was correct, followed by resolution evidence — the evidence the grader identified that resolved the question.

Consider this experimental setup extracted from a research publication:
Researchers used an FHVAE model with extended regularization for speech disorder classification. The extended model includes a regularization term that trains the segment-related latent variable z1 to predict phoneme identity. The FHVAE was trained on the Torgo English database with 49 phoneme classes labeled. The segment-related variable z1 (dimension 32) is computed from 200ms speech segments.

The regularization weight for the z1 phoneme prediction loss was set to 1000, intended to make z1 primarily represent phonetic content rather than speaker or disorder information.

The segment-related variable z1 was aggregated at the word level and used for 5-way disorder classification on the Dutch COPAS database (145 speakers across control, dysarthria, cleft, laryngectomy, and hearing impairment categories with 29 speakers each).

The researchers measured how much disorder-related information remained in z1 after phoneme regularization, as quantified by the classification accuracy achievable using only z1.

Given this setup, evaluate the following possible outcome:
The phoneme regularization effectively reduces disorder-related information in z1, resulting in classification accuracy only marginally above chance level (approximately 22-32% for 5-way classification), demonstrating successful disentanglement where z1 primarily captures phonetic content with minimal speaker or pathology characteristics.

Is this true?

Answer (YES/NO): NO